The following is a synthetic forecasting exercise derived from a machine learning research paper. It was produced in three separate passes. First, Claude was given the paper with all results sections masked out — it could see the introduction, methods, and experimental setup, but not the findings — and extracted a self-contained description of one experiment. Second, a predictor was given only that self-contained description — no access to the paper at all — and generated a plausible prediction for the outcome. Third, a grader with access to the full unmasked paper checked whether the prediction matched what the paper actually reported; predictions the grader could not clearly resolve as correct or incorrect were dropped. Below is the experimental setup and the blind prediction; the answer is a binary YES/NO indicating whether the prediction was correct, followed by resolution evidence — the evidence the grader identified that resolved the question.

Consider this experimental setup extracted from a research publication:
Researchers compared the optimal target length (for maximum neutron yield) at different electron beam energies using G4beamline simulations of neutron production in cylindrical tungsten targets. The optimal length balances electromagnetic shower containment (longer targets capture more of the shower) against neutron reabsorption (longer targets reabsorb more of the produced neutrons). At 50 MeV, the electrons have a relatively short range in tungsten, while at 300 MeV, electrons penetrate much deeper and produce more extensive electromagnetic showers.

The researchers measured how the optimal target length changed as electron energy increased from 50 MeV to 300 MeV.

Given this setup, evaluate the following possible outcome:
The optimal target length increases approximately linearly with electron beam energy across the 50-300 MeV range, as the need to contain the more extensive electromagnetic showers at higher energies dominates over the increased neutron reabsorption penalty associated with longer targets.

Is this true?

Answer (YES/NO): NO